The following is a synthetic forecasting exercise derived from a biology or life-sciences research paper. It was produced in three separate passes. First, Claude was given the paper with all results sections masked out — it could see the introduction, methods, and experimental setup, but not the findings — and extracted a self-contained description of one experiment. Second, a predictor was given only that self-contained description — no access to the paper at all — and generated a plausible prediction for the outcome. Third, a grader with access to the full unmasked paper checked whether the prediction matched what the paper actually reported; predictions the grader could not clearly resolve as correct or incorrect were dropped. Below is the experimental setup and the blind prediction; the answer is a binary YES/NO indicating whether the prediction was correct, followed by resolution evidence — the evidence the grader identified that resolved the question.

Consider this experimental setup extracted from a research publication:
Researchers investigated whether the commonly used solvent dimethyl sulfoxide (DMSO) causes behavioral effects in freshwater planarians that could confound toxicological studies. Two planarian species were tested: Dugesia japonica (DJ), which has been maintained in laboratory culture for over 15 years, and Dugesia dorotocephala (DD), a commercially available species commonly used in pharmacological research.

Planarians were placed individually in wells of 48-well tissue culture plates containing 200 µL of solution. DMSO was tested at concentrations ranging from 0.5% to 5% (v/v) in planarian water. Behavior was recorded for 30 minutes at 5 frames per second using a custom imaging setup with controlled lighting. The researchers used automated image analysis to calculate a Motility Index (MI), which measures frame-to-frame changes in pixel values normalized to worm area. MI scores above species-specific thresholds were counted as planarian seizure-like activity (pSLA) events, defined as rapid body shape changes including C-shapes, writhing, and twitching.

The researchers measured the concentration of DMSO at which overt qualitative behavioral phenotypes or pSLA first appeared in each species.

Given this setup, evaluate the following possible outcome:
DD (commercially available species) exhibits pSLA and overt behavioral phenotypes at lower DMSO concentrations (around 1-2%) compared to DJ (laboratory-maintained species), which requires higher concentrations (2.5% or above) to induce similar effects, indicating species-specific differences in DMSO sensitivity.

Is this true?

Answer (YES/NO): NO